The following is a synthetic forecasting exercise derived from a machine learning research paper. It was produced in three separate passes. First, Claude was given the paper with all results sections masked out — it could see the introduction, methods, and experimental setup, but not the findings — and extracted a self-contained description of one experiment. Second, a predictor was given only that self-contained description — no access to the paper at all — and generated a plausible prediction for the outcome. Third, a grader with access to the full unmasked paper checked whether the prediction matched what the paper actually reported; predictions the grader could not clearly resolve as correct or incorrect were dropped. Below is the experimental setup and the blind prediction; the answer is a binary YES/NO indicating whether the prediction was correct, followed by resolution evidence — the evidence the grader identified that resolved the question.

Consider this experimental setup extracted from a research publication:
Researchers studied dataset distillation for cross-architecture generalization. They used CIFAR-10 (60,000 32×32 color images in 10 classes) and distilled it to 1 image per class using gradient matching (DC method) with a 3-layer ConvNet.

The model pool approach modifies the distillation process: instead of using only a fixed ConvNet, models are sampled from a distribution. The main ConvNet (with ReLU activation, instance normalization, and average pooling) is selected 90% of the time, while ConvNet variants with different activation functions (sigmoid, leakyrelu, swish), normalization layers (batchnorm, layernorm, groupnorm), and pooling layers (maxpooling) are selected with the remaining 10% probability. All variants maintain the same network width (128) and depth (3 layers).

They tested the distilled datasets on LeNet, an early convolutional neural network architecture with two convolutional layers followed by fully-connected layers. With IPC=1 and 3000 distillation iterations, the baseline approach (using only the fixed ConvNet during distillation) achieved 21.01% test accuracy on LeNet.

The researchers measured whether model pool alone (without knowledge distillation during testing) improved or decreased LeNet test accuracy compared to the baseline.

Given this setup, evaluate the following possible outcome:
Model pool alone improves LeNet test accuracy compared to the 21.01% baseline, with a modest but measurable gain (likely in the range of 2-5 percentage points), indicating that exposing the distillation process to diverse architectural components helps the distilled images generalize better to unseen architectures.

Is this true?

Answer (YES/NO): NO